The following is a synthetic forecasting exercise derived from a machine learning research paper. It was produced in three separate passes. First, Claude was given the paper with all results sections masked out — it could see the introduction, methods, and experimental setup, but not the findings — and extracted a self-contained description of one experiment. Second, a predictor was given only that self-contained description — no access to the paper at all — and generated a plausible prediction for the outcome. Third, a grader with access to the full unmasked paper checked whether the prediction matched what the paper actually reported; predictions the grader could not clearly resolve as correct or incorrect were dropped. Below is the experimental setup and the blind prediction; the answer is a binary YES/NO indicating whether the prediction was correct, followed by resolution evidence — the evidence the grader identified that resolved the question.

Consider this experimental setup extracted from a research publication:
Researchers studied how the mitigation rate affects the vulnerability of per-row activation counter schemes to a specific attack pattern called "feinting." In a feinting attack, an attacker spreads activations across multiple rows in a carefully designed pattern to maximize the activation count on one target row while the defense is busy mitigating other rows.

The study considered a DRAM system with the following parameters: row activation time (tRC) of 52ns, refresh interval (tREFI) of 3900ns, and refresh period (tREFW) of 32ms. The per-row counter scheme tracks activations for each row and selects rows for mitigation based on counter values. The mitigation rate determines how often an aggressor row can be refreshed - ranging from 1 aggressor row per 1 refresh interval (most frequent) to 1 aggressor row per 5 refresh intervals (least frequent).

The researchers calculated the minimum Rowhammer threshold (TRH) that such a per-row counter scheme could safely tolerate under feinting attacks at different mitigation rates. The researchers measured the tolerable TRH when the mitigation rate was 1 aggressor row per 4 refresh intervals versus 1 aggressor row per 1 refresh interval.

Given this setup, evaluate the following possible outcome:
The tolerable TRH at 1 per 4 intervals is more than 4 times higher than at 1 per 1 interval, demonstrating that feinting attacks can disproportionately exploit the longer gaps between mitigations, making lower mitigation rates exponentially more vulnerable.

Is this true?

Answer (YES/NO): NO